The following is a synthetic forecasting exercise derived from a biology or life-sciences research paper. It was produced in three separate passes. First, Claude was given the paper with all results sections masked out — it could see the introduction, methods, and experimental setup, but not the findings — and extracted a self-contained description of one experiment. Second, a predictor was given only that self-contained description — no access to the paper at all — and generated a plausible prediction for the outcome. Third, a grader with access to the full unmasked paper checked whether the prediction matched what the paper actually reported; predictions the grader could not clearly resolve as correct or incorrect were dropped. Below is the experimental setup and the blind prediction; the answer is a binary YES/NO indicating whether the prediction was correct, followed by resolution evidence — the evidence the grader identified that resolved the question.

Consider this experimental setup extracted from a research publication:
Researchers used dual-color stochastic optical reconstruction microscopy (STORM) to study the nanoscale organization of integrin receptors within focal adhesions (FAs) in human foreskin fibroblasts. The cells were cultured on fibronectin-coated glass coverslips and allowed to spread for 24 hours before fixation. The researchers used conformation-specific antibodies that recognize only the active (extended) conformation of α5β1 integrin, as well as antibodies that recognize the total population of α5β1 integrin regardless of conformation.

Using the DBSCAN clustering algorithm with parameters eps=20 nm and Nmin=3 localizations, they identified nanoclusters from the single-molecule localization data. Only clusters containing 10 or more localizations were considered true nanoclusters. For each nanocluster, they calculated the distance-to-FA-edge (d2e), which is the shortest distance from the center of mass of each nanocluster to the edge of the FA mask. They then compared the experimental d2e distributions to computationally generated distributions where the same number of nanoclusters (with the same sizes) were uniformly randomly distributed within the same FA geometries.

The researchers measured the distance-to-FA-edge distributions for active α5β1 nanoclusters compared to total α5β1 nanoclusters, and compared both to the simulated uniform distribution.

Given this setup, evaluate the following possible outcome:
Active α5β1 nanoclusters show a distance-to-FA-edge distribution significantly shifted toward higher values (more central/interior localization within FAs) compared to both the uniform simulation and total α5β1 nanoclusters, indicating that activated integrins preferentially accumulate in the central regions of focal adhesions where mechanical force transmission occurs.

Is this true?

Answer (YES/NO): NO